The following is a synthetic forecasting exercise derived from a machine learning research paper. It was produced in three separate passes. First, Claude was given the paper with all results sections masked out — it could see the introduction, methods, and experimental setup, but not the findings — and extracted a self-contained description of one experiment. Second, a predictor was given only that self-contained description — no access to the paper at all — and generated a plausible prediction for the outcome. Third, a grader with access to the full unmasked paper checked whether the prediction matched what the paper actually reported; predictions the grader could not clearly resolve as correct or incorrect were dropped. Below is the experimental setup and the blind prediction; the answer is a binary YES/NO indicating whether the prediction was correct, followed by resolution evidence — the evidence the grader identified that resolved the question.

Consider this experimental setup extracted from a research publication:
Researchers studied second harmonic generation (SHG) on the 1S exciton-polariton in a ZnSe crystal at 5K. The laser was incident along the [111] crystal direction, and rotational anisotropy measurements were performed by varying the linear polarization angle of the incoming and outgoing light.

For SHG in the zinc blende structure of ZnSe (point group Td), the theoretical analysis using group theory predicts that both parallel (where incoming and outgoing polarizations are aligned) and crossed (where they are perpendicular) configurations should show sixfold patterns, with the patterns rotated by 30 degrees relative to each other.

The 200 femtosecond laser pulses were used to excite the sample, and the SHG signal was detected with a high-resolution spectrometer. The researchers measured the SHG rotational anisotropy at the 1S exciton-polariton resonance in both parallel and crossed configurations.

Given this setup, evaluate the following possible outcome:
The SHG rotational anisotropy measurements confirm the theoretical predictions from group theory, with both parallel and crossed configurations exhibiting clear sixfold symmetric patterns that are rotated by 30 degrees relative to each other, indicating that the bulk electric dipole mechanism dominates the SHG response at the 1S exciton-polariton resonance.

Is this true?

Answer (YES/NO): NO